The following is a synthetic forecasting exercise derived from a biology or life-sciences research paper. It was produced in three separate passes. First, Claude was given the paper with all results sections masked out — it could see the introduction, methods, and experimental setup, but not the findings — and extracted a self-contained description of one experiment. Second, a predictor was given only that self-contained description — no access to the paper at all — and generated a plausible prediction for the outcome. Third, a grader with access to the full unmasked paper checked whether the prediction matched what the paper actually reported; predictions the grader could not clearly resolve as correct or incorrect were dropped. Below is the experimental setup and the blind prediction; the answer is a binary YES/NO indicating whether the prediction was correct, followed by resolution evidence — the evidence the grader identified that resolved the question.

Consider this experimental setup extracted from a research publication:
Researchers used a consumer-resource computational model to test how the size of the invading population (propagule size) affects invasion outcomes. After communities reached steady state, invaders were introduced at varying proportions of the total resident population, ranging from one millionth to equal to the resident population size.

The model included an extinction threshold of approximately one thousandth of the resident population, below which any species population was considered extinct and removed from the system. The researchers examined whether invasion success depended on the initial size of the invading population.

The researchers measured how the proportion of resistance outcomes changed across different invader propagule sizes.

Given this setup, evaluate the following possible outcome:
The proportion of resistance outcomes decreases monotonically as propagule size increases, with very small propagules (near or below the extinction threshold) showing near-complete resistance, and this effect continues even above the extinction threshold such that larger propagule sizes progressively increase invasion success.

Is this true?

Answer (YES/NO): NO